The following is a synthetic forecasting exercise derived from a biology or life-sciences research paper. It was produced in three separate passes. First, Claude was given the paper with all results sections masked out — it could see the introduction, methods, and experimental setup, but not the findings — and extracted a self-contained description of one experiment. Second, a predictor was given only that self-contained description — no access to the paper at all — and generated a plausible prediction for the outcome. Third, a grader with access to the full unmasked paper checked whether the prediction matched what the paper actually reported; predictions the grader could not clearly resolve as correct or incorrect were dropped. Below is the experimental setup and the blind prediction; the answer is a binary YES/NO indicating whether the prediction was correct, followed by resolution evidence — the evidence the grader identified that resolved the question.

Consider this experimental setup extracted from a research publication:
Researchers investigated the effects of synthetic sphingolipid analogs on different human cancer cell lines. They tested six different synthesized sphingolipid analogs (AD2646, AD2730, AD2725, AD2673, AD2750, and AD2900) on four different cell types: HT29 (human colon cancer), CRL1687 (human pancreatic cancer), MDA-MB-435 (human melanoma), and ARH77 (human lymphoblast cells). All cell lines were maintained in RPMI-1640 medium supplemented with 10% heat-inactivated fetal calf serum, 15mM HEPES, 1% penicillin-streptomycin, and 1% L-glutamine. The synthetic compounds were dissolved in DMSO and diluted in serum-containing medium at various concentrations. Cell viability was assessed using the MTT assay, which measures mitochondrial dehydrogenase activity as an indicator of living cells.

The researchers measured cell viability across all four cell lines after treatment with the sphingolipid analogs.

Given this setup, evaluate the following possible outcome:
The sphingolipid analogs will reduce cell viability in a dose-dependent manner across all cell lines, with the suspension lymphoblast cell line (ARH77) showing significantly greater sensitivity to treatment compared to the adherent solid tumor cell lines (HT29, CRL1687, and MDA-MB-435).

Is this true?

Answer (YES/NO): NO